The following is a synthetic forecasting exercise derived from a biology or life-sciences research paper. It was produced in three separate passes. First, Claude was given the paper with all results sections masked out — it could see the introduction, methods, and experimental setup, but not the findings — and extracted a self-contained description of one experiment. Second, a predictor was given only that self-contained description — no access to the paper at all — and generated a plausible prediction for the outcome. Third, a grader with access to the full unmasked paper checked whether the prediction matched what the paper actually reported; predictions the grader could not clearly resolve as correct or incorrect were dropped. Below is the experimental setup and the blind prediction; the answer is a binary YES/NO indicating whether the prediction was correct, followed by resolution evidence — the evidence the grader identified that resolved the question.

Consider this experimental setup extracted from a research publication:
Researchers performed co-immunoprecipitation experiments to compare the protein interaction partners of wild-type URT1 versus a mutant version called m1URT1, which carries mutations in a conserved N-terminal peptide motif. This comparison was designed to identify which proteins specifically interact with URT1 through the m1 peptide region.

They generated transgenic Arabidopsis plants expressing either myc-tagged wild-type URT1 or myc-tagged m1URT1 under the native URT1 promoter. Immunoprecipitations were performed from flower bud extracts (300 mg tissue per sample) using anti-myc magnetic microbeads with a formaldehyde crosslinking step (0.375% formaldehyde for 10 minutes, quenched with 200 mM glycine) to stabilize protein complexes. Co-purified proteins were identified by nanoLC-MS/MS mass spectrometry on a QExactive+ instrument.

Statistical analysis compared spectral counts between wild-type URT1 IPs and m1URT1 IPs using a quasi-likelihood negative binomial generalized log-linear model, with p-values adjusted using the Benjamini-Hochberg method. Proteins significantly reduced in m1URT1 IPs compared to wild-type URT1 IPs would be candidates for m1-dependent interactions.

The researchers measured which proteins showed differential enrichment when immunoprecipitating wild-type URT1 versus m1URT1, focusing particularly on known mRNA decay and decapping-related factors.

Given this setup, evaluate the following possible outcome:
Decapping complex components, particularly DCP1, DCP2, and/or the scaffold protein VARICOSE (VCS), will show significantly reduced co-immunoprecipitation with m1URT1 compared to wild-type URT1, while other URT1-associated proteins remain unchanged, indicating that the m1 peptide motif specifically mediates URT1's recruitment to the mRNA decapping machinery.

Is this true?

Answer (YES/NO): NO